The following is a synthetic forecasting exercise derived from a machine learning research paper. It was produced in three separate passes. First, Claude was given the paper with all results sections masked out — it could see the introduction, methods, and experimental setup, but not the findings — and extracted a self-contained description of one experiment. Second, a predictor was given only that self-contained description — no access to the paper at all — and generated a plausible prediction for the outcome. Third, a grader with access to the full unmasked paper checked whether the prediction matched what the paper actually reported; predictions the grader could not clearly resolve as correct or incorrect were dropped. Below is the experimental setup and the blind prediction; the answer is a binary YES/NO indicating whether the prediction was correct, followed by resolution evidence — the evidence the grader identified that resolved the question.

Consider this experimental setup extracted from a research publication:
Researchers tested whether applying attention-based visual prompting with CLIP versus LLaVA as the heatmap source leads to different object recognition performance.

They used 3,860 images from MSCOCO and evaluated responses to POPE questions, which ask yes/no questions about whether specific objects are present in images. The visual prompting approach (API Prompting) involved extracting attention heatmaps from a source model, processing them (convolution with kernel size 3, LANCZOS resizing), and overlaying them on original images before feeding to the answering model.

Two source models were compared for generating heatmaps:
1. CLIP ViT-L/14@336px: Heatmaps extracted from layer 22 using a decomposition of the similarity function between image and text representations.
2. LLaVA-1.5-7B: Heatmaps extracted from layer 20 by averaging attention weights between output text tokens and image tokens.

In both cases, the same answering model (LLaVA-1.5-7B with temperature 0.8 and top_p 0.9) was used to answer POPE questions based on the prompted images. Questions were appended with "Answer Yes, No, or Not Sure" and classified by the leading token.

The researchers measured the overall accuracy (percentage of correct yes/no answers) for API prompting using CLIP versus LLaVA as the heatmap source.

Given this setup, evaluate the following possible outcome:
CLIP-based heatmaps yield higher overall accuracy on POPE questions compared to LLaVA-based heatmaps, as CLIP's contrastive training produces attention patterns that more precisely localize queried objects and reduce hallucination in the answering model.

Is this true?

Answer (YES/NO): YES